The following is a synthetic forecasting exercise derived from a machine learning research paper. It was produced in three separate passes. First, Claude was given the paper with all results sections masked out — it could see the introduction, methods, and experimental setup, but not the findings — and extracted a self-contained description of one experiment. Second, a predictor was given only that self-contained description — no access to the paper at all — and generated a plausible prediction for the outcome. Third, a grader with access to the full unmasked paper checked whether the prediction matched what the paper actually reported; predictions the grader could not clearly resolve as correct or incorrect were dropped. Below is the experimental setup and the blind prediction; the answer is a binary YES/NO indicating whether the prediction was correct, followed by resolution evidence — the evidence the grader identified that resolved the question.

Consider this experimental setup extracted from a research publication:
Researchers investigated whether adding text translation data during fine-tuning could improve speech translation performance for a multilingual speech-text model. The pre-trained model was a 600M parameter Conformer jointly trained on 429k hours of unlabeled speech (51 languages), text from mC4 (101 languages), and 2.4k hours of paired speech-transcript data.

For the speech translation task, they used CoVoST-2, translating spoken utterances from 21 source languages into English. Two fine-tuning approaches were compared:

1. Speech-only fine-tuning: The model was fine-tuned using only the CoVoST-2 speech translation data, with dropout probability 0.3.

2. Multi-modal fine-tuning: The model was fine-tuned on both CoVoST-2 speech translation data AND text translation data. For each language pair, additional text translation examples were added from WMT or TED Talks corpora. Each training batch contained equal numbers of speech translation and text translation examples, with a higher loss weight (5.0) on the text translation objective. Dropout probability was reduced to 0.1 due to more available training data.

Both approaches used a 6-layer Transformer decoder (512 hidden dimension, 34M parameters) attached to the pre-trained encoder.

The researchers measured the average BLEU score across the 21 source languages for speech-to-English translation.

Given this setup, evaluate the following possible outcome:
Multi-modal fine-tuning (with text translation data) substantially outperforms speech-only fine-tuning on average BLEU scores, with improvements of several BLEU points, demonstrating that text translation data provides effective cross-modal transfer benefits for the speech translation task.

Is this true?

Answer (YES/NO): NO